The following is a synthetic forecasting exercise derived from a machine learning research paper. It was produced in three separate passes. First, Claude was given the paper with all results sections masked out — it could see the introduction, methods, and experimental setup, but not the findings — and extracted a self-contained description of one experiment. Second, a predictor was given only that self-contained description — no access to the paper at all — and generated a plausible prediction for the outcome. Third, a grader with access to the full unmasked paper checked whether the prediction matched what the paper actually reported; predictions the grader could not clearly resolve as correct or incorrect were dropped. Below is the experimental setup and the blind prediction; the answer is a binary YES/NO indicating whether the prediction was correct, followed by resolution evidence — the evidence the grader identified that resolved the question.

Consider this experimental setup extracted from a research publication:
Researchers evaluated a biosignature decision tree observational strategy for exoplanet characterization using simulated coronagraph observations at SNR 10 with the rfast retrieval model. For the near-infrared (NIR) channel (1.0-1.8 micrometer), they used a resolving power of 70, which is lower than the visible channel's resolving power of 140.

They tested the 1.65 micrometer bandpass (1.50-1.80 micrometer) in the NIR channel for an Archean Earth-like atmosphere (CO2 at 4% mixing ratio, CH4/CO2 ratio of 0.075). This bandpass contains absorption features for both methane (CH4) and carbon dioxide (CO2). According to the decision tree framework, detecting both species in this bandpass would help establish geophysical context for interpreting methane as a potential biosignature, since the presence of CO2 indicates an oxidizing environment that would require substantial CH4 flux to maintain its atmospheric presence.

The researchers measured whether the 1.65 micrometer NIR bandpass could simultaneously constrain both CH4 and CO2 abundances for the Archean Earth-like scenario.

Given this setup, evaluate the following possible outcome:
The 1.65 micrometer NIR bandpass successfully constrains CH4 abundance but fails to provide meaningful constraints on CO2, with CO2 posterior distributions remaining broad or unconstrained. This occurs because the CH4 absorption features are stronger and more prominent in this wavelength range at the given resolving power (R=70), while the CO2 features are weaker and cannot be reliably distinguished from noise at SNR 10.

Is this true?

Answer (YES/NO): YES